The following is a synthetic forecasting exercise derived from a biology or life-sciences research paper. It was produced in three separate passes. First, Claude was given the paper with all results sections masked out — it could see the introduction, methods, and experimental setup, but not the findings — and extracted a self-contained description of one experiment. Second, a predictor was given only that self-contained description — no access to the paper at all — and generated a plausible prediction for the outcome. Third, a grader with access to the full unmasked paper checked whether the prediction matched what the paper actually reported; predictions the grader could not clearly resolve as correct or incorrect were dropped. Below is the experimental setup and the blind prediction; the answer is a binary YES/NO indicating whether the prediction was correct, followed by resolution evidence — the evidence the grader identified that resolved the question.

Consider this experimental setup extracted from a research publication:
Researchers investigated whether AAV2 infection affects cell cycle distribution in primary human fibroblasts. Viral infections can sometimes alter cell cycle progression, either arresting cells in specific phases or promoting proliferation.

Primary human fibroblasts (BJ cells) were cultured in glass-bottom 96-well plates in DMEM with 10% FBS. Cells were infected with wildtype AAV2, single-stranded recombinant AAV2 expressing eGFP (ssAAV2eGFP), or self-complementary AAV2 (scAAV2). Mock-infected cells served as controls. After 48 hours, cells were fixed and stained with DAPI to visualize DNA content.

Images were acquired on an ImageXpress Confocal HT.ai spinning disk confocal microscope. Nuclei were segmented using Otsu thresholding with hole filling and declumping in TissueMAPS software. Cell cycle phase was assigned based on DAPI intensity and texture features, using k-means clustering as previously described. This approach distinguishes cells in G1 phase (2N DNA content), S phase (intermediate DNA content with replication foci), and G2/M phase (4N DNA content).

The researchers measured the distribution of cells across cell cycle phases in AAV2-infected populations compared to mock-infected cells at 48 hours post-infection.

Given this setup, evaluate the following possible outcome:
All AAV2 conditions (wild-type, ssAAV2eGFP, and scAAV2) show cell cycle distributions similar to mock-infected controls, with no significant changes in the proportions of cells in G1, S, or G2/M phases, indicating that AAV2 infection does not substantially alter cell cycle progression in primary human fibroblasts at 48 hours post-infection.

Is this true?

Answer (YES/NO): NO